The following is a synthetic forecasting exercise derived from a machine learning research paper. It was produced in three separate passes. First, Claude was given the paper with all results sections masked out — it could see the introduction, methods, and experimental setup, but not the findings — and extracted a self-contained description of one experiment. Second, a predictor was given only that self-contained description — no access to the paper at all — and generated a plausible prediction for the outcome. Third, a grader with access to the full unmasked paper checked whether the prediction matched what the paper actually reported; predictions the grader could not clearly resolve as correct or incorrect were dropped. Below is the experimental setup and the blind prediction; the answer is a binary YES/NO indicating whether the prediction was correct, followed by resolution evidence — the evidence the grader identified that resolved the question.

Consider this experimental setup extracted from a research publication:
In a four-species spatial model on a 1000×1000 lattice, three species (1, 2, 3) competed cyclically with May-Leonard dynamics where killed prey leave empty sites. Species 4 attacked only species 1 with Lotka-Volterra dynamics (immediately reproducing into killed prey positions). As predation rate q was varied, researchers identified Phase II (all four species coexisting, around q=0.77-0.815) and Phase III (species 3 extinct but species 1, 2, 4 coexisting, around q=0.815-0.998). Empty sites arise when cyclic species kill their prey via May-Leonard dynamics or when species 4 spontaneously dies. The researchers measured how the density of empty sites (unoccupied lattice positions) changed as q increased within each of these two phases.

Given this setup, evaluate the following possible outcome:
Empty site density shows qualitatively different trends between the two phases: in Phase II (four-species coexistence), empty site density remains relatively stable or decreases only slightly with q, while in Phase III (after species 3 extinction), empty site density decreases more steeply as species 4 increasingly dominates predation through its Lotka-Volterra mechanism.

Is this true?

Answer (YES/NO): NO